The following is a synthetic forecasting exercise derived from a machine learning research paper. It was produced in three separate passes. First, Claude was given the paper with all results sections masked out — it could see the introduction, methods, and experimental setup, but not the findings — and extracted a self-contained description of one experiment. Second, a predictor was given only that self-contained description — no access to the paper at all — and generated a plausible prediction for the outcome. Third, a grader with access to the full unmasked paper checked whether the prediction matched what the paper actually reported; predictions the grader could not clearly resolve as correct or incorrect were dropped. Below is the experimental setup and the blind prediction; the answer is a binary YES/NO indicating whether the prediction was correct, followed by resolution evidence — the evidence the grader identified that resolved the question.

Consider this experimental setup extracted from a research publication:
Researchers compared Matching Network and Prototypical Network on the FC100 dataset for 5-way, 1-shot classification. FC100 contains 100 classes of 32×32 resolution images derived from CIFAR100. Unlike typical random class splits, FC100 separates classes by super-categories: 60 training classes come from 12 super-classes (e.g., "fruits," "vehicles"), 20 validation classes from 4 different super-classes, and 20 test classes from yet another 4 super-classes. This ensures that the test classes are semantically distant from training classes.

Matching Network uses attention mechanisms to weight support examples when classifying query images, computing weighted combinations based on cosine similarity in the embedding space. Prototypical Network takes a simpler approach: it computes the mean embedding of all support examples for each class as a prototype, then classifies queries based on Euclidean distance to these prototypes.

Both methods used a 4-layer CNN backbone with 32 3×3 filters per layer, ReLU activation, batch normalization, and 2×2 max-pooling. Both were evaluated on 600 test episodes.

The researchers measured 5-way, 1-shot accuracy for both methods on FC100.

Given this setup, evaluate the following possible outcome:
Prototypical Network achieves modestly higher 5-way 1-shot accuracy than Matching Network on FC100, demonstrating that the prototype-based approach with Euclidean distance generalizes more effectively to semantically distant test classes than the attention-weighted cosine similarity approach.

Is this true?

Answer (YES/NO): NO